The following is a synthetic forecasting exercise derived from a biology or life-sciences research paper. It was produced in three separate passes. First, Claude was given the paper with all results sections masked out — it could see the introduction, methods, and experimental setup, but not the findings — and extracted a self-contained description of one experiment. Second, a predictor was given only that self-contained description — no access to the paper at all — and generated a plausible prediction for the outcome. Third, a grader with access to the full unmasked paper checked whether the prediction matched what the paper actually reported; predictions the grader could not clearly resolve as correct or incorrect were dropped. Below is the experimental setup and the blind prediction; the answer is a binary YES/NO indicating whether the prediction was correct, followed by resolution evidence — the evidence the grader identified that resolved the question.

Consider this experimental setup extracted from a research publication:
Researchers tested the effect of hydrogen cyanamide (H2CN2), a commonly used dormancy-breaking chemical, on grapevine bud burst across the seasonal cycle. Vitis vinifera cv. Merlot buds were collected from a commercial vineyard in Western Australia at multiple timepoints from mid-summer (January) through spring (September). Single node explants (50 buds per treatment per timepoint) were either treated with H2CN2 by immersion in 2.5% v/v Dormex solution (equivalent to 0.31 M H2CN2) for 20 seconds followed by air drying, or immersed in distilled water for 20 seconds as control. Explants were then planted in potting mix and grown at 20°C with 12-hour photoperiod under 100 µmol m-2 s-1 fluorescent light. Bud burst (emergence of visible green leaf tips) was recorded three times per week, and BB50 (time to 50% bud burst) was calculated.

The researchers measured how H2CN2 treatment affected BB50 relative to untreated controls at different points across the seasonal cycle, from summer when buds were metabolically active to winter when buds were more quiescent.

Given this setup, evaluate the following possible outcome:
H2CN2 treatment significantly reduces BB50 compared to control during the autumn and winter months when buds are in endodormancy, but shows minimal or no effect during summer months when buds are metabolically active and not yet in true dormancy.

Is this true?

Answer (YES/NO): NO